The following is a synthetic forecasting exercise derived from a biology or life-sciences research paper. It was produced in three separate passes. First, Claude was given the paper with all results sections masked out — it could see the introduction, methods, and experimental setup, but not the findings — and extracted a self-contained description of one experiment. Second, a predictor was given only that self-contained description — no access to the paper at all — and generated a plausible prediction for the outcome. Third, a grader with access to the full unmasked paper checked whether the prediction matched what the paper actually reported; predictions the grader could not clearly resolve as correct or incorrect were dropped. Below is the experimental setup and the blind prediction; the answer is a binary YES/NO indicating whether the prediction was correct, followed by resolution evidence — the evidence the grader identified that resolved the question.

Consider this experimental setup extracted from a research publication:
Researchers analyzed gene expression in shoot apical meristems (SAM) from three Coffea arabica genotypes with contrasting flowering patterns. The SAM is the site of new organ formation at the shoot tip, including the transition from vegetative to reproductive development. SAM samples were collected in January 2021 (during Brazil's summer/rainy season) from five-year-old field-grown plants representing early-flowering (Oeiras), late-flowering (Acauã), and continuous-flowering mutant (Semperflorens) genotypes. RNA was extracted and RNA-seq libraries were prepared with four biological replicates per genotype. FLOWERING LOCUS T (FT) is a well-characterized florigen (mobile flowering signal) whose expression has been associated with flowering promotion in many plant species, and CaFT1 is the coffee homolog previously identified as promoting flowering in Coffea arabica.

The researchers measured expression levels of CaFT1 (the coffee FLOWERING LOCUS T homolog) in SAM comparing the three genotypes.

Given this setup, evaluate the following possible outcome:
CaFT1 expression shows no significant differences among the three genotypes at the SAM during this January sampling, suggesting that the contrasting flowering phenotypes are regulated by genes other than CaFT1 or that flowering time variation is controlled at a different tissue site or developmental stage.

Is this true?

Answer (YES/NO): NO